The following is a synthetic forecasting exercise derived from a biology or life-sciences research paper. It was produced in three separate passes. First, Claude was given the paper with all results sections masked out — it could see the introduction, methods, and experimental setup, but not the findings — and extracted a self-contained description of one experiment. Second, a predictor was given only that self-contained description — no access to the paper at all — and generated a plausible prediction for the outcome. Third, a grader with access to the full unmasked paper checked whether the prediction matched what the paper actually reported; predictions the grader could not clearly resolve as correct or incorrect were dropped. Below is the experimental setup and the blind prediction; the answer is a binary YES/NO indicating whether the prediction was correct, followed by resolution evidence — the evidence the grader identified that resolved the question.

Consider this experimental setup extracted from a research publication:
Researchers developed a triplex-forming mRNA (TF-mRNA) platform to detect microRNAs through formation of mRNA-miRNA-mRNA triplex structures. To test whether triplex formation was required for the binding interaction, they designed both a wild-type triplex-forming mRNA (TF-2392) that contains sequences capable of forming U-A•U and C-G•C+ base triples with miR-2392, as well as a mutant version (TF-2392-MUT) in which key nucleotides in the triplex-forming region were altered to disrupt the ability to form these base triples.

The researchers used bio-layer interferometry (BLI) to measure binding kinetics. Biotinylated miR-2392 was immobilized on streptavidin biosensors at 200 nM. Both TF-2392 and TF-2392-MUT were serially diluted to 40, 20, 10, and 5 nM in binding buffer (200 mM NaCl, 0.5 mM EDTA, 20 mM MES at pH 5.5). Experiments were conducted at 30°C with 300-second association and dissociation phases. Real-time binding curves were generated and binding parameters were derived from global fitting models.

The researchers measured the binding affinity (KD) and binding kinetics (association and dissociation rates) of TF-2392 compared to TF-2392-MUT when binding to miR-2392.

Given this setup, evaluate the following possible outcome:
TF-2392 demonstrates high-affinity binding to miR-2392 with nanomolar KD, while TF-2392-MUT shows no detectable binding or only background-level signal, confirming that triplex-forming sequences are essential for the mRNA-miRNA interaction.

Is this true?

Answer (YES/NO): NO